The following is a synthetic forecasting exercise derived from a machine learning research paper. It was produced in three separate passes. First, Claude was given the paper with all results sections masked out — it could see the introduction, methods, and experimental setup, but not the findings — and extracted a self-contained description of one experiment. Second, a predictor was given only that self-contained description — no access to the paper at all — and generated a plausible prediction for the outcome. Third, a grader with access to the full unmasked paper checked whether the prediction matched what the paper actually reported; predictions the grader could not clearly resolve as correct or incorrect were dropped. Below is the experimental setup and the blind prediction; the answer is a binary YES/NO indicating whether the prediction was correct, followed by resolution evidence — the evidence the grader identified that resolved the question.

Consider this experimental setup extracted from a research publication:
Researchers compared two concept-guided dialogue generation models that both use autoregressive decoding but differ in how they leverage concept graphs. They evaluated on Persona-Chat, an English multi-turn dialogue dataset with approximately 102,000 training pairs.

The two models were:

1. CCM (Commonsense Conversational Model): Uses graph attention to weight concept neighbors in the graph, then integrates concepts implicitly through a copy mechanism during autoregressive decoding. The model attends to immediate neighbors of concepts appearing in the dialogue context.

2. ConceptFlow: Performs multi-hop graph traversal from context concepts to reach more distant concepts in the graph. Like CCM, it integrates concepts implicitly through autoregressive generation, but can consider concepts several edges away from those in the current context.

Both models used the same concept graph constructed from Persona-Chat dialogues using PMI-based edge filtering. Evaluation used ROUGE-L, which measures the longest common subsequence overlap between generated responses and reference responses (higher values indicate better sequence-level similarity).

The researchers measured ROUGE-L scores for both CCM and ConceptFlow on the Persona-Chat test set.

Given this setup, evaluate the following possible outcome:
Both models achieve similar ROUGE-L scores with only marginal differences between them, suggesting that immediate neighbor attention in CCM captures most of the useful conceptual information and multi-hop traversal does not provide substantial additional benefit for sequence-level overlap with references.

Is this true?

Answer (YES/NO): NO